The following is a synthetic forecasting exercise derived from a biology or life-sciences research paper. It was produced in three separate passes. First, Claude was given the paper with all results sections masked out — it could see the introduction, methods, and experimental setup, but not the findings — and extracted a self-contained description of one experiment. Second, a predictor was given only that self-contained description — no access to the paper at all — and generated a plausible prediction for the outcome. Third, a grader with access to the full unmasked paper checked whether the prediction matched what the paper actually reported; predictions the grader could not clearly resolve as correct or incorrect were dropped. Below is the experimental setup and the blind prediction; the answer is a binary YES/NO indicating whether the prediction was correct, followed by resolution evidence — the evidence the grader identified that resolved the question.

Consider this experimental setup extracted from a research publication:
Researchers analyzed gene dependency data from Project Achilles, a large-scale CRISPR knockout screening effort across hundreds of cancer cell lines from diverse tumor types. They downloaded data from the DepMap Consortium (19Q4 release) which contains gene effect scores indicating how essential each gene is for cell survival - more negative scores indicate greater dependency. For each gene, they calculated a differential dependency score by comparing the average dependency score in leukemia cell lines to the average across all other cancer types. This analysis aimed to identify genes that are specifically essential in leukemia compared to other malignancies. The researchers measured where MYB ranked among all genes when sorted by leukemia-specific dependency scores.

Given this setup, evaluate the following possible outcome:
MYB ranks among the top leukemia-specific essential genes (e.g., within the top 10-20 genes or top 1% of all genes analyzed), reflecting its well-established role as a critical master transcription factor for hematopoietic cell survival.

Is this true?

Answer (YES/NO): YES